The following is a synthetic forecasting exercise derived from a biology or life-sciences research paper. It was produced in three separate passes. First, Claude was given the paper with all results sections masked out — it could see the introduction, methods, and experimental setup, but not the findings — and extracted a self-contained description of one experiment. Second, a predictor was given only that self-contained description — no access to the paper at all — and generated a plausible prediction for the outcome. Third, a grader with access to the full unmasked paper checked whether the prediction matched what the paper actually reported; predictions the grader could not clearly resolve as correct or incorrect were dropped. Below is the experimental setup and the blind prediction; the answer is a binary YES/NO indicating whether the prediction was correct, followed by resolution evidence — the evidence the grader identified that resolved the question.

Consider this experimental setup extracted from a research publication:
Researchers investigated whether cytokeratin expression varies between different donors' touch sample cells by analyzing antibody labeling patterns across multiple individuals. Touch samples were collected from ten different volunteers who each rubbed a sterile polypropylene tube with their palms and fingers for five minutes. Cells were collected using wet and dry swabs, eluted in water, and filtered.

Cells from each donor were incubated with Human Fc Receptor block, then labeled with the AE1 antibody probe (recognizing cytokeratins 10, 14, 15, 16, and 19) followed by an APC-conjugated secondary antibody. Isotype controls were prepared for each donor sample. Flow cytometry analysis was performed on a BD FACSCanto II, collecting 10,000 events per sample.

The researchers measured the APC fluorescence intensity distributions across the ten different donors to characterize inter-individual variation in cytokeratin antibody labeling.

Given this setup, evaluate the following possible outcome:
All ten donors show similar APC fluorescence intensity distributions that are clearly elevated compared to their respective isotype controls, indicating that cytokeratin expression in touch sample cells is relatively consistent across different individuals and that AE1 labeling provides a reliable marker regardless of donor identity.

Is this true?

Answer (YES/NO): YES